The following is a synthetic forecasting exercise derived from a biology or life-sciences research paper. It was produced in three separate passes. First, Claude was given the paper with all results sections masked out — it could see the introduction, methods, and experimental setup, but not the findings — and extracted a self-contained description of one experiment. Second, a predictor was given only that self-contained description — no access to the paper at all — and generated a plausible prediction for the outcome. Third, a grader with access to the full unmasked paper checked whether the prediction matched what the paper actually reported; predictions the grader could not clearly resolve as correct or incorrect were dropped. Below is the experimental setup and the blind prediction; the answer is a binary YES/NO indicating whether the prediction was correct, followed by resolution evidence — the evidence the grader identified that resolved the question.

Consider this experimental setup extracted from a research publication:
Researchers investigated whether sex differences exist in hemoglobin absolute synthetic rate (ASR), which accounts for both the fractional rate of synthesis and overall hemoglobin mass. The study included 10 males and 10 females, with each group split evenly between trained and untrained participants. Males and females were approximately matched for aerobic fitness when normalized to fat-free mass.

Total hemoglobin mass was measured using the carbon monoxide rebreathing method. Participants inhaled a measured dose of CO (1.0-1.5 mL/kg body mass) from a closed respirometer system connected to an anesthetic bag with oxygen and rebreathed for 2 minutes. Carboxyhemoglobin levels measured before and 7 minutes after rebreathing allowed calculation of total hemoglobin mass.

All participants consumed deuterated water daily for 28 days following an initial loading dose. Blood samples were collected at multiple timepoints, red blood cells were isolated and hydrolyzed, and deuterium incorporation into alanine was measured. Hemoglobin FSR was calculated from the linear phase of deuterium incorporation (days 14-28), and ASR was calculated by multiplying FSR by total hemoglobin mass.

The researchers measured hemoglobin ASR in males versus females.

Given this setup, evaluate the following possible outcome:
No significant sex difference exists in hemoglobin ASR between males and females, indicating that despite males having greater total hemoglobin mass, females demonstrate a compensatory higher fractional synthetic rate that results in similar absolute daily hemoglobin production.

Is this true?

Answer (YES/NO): NO